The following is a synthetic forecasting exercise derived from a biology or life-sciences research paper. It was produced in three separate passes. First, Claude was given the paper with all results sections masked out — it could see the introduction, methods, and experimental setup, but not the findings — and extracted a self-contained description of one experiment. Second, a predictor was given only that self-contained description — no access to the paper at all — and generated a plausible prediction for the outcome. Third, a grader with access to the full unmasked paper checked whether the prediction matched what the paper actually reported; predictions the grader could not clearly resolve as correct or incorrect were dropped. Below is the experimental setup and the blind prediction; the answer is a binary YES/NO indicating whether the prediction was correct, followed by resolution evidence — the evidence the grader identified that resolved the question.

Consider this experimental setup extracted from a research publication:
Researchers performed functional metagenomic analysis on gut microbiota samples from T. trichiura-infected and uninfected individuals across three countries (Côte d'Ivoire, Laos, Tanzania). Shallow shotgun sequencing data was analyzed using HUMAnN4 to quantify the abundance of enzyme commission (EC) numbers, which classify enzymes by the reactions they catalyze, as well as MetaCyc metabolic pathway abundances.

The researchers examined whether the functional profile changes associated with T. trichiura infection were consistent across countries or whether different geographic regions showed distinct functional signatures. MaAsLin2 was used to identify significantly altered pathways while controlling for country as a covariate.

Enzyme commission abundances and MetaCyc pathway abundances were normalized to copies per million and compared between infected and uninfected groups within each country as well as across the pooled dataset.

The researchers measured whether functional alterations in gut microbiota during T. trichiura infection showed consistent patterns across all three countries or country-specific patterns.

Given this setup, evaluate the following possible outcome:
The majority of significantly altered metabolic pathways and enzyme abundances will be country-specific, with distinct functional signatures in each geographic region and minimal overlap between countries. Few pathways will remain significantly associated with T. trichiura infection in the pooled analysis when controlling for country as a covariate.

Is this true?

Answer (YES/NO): NO